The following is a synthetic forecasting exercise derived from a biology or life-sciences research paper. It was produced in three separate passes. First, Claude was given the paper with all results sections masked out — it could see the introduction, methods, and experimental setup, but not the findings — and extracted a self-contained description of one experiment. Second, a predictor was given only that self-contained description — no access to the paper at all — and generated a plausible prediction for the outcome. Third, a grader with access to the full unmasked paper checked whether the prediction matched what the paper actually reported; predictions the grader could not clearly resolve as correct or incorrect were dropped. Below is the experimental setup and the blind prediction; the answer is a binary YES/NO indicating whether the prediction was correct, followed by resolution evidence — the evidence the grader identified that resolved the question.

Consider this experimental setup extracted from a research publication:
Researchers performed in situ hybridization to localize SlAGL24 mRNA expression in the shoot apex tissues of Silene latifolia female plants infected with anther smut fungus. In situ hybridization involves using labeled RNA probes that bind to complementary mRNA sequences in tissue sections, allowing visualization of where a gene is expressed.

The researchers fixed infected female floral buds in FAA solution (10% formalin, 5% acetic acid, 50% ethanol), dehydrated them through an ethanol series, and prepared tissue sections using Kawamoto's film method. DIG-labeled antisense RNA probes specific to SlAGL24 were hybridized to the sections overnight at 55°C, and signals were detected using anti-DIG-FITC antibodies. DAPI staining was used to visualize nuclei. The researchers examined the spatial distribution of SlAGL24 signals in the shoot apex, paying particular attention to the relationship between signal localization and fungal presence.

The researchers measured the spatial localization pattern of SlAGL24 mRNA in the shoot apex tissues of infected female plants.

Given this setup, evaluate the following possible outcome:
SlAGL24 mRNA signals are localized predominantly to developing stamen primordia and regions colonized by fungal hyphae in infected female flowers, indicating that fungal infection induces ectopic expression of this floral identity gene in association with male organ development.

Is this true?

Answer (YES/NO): NO